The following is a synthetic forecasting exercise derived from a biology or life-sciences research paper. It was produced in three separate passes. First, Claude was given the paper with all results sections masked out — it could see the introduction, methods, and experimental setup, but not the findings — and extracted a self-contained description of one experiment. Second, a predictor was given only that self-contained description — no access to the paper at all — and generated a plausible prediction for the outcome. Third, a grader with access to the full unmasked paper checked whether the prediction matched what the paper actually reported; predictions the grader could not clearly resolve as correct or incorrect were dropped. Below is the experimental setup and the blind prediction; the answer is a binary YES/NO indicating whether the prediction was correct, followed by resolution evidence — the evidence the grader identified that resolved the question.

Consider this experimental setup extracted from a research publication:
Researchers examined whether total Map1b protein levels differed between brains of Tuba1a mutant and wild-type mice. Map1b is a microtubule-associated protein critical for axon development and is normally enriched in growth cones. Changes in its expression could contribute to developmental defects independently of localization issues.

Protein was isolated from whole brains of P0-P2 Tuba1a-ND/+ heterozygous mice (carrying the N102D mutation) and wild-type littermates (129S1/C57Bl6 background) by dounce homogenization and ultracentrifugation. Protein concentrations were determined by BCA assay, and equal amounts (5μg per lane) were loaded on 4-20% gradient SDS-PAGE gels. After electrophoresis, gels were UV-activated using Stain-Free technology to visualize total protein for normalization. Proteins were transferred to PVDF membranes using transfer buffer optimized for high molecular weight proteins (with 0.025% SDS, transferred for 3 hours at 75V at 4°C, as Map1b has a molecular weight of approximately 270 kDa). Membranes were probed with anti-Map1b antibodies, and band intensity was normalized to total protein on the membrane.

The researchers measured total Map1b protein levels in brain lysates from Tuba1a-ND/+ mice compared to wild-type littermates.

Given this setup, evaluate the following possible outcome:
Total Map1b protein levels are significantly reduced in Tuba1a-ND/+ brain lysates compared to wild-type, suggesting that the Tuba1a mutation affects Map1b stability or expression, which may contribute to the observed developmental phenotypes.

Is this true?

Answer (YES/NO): NO